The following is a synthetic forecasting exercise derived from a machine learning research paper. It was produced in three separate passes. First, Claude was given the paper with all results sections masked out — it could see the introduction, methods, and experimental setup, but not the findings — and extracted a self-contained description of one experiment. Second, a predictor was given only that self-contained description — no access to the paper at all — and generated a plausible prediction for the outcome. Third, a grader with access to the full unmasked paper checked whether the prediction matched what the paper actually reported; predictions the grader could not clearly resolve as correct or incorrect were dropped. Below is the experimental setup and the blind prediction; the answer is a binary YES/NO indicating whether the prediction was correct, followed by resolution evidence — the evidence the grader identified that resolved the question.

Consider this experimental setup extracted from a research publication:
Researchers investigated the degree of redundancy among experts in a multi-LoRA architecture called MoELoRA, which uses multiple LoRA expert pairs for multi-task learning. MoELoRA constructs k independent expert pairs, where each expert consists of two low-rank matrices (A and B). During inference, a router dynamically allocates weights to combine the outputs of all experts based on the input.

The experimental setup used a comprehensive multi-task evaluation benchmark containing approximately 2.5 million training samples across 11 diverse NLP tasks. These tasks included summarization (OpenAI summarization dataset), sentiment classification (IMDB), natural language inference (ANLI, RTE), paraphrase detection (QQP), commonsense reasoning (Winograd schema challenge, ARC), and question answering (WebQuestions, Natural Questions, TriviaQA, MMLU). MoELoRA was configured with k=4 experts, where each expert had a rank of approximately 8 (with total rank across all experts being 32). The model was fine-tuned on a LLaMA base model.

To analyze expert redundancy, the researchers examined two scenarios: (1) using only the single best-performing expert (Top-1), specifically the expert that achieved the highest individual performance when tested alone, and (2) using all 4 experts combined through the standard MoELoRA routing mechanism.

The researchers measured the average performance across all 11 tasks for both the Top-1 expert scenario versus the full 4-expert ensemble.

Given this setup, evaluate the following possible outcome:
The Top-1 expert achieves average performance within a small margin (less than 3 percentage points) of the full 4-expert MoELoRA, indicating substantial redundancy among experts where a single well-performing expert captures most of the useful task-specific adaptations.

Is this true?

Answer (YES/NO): YES